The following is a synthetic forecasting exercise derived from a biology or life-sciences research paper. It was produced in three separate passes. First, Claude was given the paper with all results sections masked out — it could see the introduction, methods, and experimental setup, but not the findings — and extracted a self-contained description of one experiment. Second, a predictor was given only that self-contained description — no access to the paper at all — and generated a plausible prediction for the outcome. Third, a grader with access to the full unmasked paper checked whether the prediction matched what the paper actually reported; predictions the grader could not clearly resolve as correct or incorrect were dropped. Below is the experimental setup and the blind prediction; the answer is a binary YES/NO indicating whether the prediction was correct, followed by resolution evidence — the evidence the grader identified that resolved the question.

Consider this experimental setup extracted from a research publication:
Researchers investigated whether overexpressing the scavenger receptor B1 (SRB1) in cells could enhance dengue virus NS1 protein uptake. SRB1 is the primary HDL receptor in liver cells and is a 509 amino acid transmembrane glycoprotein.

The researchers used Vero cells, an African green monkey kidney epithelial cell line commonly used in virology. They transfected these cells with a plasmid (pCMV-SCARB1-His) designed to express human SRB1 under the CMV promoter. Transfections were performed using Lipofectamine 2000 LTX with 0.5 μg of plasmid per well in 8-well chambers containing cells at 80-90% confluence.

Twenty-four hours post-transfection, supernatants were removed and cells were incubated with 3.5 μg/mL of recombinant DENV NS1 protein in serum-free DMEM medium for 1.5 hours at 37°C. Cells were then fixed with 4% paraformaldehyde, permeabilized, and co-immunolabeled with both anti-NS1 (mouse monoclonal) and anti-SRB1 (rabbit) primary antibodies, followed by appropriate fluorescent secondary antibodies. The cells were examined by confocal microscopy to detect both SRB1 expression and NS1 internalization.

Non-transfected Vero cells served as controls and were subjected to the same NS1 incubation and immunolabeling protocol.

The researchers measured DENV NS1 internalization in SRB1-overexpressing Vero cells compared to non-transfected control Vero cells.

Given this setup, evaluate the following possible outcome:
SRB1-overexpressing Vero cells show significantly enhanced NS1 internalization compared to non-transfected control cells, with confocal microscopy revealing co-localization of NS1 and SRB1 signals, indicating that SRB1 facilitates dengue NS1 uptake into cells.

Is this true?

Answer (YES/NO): YES